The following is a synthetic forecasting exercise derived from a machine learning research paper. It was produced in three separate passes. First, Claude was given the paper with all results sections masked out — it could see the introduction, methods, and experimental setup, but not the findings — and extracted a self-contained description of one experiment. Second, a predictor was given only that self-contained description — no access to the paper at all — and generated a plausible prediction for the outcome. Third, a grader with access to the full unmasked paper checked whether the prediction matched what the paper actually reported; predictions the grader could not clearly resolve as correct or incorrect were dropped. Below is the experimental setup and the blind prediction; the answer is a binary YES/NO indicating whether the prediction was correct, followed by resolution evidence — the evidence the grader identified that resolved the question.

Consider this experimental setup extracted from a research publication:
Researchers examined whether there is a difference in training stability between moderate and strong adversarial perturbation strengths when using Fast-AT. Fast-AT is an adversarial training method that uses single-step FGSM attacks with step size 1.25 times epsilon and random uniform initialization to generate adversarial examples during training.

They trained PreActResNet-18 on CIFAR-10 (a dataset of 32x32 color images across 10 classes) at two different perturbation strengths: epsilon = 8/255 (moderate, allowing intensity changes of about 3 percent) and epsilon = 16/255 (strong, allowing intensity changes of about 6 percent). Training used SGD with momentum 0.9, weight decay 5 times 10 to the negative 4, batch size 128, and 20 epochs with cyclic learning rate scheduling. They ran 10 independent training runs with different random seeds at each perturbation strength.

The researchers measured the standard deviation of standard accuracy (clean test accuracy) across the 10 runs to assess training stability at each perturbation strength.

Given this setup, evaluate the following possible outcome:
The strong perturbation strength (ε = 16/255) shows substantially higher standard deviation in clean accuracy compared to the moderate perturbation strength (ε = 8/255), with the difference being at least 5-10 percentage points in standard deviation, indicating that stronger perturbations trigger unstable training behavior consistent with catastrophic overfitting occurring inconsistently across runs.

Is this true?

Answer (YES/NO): YES